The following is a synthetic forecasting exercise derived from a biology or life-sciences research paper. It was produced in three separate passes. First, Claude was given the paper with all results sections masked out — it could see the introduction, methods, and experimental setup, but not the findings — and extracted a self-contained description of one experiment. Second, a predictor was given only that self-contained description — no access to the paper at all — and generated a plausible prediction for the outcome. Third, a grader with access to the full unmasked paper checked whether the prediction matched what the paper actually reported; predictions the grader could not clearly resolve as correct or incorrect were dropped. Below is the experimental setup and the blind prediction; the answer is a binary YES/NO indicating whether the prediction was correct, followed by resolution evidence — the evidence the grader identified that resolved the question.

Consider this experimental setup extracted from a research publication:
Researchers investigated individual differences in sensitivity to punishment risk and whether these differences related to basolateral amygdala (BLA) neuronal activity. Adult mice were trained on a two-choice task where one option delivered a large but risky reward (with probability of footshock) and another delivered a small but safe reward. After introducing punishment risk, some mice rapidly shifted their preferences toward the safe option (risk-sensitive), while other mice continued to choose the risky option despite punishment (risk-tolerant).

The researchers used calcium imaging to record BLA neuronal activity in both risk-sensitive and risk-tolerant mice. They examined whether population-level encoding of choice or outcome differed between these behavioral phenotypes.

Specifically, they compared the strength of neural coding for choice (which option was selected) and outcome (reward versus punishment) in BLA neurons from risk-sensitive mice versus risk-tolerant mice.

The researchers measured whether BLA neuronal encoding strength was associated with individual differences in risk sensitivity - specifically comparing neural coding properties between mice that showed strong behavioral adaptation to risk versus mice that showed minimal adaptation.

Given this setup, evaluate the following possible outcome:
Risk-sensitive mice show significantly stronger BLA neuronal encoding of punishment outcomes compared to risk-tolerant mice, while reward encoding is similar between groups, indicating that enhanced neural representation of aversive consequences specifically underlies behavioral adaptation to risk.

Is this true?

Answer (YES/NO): NO